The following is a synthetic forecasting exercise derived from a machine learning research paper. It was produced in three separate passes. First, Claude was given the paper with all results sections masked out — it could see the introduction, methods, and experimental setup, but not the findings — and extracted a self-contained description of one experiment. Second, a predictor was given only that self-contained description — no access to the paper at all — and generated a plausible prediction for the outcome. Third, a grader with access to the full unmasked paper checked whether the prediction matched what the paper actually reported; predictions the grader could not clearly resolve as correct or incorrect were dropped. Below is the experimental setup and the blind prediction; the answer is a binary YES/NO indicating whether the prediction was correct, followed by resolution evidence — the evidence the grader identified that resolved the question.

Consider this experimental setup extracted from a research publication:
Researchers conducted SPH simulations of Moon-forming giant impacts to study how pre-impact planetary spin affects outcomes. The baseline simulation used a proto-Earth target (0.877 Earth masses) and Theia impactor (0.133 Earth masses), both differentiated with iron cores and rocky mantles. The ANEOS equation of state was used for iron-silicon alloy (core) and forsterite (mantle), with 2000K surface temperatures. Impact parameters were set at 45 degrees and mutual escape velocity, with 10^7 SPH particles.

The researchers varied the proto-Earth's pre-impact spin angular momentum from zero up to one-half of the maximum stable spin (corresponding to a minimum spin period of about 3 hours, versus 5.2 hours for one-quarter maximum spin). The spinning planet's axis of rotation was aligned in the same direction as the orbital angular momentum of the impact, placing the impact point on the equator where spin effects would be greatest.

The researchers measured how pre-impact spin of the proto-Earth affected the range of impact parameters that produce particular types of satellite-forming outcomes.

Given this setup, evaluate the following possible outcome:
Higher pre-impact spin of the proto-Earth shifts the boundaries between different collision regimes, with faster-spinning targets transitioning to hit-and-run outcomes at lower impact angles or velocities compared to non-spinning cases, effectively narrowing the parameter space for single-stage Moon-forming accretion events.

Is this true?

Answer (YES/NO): NO